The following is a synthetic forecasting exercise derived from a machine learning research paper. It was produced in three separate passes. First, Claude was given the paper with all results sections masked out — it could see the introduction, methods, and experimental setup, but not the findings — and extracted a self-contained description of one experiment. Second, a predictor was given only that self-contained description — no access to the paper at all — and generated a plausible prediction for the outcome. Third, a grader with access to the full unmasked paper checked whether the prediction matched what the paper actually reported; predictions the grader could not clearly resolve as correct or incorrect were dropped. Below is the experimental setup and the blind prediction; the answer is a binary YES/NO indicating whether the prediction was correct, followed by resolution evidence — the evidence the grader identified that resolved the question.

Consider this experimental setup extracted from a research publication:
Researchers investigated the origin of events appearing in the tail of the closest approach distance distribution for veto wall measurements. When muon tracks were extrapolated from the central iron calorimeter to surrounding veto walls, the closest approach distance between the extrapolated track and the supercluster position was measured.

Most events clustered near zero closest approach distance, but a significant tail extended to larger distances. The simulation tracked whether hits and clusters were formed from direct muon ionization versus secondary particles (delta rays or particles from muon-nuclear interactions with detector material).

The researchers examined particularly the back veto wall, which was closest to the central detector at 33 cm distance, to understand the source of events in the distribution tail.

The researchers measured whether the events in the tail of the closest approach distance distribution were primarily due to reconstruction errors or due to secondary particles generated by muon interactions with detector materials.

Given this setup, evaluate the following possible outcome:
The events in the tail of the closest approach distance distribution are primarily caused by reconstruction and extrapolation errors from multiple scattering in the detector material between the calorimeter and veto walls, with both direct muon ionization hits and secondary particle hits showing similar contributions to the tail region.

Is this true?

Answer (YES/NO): NO